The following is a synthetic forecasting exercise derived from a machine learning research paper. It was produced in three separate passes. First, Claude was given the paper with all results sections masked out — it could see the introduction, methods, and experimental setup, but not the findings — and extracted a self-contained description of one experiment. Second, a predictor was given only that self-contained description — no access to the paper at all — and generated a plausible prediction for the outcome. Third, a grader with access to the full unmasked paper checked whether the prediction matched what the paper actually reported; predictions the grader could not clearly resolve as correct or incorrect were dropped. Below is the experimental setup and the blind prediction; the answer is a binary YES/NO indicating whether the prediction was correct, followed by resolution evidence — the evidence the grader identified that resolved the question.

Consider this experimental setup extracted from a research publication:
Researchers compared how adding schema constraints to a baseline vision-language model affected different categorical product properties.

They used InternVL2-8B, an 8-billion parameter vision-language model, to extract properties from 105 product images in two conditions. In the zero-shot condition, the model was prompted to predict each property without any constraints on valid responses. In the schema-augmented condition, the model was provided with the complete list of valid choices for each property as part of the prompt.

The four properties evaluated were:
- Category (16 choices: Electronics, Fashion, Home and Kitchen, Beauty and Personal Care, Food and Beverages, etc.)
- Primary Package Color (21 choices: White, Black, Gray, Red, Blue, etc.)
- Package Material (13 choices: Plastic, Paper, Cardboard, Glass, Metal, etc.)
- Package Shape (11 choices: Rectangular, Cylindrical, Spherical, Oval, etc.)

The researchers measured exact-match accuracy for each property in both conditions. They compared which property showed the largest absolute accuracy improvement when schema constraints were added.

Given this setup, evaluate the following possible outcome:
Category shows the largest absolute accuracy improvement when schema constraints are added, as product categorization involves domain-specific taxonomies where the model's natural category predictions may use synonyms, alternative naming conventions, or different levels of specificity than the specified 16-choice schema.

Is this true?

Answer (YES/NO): YES